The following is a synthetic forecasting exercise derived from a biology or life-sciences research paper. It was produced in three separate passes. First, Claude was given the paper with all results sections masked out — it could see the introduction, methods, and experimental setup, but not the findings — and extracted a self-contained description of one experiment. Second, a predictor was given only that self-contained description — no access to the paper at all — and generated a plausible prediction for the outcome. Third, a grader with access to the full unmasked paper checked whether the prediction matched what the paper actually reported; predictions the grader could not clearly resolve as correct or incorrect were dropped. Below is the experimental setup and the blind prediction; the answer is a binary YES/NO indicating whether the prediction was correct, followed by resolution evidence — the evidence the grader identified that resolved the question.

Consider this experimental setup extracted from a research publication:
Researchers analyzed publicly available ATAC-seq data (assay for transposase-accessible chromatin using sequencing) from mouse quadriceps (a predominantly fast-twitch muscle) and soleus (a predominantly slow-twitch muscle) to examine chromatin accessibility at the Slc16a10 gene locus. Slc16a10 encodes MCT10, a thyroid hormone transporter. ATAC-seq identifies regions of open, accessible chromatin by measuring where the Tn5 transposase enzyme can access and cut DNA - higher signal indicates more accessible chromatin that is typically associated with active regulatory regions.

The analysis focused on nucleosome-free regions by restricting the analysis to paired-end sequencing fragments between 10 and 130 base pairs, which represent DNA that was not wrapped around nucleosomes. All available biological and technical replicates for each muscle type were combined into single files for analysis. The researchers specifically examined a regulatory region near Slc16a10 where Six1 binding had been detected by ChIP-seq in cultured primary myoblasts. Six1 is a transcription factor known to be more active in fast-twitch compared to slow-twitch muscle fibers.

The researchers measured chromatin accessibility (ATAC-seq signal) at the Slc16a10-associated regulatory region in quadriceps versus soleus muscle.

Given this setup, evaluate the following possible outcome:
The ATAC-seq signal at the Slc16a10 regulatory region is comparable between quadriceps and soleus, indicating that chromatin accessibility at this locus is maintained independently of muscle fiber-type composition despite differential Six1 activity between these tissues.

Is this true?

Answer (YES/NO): NO